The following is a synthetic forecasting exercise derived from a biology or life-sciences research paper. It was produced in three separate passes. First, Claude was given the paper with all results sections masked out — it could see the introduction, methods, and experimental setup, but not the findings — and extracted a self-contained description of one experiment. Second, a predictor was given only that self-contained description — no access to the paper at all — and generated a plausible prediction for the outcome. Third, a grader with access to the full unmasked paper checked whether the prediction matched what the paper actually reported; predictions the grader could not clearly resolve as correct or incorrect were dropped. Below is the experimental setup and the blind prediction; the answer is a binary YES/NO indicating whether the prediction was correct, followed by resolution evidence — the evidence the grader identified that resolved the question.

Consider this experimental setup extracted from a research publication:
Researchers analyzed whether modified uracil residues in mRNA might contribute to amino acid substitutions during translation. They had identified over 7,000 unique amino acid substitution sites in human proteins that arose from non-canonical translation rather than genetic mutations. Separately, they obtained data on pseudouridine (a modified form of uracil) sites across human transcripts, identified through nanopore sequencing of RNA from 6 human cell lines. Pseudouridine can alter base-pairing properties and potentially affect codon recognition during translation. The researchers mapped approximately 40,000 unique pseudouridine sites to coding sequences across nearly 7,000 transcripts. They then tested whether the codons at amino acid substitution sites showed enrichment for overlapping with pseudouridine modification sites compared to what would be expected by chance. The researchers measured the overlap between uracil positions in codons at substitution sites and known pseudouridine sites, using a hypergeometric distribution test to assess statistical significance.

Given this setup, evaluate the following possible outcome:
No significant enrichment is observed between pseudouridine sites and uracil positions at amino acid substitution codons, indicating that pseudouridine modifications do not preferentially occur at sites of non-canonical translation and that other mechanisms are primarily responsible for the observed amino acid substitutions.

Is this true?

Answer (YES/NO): NO